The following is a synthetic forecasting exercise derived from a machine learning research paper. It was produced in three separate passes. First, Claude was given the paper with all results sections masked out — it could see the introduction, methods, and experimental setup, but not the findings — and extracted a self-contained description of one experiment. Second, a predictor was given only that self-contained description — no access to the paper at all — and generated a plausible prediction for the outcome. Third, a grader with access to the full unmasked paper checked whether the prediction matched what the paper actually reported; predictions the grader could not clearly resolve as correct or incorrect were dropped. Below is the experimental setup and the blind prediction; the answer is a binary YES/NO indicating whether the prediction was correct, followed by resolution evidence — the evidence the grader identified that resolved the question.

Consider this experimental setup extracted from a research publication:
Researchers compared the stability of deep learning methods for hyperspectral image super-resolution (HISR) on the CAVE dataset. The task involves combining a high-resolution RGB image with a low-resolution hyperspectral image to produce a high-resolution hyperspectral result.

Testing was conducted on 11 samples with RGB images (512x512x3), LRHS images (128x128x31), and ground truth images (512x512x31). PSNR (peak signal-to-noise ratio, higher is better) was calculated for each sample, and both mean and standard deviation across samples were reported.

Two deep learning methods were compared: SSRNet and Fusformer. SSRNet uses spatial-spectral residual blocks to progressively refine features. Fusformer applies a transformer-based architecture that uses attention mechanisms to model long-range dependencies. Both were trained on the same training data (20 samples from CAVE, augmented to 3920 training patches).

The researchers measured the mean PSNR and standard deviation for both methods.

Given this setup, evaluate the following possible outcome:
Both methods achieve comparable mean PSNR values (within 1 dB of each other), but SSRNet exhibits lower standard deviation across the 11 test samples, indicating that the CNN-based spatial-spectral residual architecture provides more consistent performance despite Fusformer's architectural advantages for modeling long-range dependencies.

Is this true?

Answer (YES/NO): NO